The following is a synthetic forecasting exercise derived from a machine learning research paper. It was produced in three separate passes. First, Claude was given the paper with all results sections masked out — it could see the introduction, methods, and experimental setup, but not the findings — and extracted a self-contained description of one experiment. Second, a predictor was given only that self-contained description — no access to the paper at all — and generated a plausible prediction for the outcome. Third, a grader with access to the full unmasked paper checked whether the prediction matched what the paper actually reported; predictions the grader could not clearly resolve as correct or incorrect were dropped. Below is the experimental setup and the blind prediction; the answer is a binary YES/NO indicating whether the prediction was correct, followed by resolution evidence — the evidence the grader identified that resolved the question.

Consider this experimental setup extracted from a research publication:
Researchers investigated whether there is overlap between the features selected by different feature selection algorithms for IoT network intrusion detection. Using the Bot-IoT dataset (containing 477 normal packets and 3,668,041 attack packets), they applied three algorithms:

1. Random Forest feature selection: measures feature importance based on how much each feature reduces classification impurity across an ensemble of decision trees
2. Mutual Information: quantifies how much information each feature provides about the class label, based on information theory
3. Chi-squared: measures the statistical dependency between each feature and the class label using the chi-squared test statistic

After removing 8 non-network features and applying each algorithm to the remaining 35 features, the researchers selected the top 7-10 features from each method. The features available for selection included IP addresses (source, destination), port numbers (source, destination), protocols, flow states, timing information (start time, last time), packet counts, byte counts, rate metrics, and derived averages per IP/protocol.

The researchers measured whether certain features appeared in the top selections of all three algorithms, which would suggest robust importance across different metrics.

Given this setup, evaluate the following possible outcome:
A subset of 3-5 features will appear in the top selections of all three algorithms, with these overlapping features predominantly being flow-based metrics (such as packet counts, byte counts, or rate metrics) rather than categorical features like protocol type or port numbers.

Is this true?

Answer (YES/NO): NO